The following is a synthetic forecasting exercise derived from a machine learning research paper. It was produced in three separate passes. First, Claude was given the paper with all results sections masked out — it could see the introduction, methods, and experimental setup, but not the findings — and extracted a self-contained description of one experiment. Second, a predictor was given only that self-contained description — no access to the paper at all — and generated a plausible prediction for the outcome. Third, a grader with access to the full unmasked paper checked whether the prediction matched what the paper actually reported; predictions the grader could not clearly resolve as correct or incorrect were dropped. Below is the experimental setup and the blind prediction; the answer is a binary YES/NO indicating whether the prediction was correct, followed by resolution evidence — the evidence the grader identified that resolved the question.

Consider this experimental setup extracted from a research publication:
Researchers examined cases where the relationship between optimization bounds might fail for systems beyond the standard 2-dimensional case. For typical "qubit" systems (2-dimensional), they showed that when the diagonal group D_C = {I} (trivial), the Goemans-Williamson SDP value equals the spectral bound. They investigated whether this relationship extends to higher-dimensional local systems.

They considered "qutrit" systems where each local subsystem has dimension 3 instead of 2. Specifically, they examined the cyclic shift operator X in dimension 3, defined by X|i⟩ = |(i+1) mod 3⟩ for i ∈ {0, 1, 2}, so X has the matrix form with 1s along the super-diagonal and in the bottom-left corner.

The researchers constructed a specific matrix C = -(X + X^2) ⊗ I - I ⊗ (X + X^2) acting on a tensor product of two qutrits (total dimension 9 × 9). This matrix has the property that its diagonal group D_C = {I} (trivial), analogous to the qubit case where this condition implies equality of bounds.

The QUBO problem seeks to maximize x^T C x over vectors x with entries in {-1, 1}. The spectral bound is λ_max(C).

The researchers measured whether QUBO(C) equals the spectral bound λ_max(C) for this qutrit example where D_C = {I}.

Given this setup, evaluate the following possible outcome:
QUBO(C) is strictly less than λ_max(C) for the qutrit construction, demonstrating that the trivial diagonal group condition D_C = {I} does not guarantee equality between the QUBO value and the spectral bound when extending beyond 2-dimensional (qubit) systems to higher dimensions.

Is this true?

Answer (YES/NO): YES